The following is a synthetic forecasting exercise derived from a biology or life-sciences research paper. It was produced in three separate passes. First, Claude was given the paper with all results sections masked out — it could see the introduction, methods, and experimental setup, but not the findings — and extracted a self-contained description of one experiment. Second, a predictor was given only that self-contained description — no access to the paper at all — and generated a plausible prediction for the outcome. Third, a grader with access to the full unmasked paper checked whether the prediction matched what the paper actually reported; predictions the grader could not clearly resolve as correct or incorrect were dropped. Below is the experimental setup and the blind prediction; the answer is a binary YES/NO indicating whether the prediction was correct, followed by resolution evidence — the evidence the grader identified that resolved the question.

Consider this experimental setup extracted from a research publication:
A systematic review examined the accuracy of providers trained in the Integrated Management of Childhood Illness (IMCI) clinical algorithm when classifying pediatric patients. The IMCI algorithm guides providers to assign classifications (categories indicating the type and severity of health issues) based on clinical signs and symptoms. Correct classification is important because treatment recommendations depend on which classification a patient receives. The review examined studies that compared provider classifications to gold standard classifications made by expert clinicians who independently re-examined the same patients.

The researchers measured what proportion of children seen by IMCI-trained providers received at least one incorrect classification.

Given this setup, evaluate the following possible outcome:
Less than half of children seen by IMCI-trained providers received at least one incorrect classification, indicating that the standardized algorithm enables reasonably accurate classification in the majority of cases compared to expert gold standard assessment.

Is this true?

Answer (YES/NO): NO